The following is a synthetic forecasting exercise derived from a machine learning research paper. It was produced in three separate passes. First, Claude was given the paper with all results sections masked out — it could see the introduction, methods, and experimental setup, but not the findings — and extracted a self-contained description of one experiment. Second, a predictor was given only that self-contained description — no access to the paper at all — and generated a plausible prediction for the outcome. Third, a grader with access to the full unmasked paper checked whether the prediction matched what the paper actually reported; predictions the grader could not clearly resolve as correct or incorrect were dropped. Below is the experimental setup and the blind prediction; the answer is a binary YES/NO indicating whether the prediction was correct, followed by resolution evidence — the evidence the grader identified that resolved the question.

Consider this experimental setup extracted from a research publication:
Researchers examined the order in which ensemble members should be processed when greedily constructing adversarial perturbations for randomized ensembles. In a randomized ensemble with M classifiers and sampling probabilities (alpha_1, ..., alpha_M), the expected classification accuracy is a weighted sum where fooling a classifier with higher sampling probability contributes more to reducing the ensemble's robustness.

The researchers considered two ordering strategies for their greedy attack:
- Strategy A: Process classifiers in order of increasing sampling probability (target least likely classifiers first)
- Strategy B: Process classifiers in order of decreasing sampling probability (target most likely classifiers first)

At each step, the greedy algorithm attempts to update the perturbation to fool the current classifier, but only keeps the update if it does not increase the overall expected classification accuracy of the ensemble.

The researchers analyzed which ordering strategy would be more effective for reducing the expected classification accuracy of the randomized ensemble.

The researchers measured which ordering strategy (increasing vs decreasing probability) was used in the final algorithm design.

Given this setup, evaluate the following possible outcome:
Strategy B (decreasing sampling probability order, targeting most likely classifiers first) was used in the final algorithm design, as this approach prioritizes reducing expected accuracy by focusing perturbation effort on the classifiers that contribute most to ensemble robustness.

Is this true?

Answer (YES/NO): YES